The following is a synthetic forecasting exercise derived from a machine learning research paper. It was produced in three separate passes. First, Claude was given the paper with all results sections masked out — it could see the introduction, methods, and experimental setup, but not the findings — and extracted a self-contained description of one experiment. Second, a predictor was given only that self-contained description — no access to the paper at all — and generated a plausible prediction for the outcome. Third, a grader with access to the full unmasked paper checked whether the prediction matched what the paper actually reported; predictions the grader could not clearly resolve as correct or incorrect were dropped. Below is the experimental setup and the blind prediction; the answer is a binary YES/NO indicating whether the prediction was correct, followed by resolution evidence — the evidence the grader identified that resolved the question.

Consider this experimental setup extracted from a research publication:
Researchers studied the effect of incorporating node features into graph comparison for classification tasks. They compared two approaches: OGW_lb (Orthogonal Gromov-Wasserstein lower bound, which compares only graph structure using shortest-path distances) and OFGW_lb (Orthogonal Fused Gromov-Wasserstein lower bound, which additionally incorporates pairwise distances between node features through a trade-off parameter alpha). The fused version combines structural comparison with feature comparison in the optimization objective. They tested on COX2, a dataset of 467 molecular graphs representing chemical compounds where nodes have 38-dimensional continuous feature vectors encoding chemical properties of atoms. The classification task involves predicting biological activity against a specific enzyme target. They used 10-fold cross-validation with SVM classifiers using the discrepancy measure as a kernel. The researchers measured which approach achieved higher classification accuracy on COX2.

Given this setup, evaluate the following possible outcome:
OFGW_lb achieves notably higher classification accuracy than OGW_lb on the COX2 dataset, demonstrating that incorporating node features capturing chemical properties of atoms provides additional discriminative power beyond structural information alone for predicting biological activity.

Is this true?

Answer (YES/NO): YES